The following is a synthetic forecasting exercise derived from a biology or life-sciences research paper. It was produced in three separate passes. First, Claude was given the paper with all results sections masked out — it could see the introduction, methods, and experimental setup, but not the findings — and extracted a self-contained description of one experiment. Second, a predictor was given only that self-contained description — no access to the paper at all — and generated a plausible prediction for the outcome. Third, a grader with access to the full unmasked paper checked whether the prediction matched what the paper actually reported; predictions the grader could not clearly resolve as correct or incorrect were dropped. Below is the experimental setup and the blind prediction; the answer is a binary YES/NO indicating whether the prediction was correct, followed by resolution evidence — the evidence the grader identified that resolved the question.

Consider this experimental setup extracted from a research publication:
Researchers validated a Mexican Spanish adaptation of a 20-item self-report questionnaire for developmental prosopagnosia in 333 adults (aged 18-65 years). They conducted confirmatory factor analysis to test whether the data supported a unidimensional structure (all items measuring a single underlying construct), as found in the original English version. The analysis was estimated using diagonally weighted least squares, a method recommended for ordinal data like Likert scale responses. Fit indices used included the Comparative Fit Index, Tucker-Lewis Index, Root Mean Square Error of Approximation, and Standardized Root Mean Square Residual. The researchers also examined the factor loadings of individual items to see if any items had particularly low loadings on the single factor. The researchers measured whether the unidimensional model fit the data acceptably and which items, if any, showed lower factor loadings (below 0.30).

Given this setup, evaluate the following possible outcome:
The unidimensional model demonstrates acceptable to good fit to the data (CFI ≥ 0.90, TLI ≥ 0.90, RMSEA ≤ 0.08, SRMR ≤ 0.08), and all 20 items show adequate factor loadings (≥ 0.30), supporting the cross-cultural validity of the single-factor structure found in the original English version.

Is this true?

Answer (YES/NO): NO